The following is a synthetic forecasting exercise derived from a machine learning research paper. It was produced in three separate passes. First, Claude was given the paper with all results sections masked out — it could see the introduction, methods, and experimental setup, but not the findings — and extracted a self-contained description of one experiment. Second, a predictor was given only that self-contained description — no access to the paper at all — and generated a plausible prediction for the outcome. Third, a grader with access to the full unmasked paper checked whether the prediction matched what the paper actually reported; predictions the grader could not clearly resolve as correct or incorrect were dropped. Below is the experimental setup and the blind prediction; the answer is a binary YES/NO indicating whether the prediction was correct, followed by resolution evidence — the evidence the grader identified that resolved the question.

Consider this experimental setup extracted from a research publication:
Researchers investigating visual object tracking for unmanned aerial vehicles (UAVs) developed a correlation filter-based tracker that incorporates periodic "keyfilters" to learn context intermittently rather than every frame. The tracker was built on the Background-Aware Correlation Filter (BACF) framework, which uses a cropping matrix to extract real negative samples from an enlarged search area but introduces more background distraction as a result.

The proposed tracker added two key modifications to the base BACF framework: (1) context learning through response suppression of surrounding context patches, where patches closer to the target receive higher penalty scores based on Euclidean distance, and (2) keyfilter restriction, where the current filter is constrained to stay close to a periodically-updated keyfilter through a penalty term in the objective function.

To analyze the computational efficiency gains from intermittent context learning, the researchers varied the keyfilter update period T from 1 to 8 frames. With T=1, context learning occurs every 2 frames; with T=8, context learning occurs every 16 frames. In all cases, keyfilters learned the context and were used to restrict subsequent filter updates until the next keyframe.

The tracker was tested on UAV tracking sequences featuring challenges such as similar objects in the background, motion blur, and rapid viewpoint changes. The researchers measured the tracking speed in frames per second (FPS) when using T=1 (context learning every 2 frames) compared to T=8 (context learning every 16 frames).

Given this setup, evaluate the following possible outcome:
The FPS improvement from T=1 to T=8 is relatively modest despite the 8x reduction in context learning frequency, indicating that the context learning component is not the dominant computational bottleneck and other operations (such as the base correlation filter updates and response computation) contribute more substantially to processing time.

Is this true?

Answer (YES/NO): NO